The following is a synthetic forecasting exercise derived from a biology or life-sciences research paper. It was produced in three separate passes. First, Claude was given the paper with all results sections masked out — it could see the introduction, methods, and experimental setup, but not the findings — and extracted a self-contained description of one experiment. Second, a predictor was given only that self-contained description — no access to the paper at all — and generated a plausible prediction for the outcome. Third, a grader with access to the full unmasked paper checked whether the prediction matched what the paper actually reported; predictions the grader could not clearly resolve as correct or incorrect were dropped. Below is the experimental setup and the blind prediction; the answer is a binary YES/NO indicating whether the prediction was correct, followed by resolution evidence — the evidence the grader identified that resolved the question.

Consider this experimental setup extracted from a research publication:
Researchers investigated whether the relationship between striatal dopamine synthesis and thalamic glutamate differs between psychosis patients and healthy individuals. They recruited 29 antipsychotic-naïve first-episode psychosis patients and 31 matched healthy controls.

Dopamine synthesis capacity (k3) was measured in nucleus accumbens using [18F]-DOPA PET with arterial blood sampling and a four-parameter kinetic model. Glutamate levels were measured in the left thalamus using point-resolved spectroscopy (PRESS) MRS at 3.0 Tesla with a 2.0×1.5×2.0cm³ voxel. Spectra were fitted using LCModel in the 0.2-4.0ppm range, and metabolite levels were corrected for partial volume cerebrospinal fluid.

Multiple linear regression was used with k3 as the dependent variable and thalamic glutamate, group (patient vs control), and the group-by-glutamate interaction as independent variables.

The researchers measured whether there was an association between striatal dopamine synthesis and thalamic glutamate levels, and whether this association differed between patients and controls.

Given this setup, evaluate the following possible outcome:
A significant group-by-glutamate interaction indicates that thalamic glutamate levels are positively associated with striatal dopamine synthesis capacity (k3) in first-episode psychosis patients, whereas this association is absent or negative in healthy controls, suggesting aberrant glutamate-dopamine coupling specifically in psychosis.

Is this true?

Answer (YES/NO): NO